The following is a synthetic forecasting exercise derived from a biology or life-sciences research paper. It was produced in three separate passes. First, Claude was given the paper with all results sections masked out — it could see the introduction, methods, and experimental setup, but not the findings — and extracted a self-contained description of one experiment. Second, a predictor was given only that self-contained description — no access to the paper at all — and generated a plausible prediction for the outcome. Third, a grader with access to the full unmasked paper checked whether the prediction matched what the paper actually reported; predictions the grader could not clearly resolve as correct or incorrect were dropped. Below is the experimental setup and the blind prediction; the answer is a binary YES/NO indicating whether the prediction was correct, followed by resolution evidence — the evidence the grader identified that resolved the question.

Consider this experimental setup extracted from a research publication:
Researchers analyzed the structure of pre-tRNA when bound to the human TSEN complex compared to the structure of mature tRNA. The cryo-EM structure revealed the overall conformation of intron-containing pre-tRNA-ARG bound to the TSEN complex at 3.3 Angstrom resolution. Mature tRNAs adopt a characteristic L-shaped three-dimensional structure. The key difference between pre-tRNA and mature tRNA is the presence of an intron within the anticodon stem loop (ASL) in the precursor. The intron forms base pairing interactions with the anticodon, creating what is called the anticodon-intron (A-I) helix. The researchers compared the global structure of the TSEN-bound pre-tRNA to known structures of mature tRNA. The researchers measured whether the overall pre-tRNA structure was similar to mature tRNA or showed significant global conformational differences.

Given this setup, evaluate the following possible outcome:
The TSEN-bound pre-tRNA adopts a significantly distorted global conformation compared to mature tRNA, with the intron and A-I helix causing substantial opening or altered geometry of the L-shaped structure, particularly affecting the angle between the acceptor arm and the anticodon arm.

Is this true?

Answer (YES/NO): NO